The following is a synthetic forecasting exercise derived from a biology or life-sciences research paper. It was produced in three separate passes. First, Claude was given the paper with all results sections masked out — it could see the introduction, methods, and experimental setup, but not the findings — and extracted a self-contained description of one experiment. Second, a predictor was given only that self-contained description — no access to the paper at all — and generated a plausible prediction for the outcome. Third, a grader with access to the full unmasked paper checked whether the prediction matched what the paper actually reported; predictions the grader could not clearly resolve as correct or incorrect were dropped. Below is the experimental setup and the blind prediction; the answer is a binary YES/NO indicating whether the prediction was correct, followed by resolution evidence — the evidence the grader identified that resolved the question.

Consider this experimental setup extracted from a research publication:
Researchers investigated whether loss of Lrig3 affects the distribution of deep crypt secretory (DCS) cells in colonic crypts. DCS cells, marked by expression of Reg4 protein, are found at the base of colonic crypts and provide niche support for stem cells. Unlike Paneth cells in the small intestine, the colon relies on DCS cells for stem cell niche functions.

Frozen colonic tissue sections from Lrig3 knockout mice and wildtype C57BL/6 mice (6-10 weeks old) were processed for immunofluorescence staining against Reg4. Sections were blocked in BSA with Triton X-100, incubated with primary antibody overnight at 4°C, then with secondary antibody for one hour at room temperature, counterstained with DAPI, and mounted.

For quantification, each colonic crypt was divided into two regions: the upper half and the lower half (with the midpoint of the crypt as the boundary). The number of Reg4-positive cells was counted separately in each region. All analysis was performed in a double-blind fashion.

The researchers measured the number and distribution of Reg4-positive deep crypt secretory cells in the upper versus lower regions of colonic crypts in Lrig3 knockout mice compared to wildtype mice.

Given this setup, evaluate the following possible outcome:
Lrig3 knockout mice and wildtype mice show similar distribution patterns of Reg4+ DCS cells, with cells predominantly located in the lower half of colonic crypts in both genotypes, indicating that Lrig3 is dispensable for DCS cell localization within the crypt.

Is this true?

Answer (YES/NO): NO